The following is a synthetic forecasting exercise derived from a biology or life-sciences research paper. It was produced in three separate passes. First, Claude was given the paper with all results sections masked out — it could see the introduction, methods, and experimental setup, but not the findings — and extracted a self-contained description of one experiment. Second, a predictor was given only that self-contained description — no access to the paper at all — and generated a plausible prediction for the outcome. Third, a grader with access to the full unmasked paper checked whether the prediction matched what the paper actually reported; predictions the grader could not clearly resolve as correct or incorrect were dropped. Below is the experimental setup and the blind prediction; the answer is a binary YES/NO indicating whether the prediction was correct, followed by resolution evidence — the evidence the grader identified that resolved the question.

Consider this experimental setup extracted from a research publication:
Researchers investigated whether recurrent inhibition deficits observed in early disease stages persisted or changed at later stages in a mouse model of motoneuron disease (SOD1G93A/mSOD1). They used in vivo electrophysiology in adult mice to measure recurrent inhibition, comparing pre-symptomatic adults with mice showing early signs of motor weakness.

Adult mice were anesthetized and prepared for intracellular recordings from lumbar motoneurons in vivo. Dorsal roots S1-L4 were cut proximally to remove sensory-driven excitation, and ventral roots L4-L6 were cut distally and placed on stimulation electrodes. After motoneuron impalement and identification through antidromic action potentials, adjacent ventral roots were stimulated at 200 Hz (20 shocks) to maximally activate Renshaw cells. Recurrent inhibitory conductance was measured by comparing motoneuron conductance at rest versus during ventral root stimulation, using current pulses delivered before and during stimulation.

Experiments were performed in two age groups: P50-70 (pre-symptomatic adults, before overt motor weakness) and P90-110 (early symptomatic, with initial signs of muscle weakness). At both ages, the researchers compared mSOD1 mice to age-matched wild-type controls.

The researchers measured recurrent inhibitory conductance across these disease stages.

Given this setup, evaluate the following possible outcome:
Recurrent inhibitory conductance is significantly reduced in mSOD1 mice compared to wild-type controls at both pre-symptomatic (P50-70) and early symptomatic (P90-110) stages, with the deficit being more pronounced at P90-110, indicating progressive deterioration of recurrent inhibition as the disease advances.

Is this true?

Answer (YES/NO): NO